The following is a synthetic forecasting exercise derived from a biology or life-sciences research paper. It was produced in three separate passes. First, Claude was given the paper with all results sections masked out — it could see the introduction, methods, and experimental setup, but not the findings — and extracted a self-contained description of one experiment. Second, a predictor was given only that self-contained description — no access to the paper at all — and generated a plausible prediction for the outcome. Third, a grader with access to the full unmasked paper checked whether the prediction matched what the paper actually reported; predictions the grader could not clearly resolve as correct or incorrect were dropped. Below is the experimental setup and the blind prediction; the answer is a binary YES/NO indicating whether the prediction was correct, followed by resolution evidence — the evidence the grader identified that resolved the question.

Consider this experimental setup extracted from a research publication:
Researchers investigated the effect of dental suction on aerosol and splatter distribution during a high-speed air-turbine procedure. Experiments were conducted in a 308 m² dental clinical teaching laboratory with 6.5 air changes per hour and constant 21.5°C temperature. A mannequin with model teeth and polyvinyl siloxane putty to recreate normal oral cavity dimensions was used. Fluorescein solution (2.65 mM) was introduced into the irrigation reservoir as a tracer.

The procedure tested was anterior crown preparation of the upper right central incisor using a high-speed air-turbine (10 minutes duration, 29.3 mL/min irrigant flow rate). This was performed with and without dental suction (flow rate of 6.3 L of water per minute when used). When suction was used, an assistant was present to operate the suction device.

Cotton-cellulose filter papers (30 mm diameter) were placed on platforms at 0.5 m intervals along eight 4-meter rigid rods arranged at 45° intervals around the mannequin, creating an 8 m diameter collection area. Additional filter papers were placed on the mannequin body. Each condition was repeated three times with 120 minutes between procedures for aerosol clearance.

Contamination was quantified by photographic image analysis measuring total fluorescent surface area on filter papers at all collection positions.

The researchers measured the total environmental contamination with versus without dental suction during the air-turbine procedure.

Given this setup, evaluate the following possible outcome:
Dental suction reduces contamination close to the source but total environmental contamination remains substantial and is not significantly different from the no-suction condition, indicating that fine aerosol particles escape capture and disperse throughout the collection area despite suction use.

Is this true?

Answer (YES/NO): NO